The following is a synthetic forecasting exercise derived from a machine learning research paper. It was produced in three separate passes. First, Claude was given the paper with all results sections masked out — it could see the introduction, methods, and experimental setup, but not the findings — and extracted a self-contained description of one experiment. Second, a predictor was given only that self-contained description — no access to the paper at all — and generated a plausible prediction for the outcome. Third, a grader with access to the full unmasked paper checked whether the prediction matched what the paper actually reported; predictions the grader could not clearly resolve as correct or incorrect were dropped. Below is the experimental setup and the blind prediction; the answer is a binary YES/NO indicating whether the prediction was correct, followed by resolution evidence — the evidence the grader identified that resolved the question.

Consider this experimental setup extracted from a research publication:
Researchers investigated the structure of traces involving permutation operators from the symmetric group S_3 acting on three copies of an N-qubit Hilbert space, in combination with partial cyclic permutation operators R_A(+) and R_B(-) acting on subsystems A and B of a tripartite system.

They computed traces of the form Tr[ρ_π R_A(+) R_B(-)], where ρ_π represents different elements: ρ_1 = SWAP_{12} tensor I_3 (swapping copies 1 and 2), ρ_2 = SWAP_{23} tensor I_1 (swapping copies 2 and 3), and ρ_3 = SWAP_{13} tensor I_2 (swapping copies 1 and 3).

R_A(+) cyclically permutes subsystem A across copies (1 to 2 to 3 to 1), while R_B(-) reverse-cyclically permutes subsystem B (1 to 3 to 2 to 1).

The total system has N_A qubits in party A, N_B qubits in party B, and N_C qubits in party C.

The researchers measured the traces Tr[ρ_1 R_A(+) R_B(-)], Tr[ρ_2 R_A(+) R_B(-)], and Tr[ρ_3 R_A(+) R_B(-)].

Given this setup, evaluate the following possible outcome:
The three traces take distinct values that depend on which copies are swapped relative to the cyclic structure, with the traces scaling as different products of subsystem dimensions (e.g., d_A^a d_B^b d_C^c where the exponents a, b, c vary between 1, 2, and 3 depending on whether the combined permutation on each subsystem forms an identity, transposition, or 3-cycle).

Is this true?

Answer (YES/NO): NO